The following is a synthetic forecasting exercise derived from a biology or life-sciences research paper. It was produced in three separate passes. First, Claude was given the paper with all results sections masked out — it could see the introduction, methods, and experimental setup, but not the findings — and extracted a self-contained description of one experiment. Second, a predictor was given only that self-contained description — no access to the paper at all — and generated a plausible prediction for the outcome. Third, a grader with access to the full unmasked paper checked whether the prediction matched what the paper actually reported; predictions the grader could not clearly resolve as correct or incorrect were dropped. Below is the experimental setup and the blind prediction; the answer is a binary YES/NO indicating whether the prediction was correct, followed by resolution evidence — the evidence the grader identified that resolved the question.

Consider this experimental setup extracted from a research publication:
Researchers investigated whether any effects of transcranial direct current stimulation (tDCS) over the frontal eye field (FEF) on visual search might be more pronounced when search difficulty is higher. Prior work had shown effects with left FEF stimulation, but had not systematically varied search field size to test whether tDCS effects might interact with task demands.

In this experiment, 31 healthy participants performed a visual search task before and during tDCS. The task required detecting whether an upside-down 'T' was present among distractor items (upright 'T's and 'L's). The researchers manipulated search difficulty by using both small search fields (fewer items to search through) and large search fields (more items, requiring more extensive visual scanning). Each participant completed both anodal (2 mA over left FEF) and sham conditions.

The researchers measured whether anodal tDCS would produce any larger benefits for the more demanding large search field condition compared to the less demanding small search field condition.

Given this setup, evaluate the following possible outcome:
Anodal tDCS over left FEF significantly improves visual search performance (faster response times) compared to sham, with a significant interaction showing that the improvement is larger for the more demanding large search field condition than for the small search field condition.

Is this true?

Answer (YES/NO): NO